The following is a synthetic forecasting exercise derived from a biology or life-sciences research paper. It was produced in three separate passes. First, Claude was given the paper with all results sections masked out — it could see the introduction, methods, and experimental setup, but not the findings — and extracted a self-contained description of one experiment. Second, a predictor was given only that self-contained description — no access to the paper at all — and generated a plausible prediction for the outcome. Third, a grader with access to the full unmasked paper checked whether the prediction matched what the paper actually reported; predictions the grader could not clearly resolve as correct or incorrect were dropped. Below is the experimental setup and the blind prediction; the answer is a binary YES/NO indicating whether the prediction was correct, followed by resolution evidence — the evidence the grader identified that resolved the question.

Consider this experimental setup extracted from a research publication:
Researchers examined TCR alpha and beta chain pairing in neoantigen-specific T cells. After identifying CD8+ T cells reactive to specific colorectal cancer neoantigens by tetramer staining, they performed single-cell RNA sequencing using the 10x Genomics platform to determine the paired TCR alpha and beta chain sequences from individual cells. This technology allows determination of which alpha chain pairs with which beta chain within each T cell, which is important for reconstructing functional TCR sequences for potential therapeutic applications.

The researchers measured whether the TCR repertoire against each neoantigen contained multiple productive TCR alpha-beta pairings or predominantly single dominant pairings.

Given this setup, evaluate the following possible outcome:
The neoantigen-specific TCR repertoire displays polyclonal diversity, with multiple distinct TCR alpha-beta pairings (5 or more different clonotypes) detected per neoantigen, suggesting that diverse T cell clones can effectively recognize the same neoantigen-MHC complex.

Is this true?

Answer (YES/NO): NO